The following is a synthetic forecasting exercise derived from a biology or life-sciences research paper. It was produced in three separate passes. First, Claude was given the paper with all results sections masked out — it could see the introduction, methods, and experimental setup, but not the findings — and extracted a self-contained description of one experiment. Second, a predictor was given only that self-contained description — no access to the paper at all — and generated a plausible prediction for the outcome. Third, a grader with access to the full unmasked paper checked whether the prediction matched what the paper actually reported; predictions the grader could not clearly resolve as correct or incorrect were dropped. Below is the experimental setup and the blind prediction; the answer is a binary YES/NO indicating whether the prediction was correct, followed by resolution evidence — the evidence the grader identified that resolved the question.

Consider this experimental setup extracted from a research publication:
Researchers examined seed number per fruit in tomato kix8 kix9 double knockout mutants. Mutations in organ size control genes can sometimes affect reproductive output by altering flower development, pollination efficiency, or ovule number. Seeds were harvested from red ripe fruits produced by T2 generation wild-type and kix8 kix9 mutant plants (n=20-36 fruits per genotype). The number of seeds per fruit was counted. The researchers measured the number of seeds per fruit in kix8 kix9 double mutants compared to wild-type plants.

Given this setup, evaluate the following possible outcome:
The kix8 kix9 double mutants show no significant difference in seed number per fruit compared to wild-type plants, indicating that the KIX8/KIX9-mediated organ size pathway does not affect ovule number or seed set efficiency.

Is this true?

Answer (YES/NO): YES